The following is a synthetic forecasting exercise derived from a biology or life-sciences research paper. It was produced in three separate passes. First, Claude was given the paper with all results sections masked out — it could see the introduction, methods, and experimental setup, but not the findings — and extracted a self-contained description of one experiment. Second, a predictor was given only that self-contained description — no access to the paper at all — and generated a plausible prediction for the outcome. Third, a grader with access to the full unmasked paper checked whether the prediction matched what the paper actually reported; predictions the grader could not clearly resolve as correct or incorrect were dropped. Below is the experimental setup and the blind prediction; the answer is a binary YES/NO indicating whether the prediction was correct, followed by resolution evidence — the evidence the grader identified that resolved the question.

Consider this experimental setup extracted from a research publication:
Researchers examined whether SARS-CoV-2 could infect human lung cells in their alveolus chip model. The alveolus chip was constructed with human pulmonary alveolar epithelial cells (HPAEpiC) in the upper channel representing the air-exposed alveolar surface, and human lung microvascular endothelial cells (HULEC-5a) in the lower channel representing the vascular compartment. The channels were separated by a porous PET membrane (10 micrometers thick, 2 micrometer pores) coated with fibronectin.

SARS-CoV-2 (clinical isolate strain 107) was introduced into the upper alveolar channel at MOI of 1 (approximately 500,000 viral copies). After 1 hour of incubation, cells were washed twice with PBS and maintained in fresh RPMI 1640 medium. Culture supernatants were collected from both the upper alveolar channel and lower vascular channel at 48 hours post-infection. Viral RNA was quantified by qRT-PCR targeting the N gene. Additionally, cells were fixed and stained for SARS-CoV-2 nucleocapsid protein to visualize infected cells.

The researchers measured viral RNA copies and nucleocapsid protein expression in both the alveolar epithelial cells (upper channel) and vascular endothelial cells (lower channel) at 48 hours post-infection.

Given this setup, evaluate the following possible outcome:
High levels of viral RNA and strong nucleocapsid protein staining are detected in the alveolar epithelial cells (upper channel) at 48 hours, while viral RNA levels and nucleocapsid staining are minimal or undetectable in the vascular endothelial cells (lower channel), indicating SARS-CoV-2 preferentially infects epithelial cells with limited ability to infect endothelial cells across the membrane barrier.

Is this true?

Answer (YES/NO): NO